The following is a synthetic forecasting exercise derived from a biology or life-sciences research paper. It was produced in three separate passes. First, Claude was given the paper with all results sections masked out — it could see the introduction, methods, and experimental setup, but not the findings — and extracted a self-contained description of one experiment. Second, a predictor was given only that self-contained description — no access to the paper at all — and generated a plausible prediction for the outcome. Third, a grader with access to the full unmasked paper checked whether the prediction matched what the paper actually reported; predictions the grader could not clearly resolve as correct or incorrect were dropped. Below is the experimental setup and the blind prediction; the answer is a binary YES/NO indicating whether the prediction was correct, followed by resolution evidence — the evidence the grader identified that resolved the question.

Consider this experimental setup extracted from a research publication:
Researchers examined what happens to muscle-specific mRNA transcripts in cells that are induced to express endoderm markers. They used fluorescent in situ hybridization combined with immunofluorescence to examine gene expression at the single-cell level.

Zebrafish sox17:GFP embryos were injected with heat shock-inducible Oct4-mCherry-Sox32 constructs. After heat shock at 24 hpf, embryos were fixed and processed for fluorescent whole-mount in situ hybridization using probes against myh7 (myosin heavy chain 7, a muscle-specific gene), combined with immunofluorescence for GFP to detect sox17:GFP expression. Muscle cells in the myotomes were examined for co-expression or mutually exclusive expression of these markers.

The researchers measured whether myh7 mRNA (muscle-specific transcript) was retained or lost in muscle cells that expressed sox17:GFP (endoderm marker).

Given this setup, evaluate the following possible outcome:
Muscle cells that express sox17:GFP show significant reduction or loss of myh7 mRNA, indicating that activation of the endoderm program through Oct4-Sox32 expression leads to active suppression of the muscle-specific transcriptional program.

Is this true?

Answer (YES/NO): YES